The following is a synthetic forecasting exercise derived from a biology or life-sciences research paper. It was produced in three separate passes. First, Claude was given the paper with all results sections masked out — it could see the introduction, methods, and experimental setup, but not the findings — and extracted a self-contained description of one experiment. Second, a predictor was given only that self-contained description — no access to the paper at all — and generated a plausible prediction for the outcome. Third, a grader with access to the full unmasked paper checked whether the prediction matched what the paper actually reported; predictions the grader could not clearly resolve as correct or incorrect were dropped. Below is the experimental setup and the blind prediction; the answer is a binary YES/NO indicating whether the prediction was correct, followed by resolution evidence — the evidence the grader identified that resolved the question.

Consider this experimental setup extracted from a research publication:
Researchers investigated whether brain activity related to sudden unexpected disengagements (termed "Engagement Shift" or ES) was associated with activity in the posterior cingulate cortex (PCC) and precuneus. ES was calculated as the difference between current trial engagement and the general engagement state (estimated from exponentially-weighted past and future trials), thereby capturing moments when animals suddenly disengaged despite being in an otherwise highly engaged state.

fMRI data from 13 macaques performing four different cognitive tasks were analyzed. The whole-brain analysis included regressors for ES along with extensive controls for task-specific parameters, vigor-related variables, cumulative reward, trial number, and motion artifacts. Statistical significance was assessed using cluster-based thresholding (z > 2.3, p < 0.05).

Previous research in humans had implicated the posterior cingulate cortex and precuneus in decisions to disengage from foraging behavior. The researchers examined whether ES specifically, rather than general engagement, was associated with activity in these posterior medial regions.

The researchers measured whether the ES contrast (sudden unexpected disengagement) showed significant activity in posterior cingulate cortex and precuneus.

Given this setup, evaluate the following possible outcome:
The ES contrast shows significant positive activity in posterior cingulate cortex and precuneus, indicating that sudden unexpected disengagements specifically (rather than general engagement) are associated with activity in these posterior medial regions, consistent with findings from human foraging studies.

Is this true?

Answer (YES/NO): YES